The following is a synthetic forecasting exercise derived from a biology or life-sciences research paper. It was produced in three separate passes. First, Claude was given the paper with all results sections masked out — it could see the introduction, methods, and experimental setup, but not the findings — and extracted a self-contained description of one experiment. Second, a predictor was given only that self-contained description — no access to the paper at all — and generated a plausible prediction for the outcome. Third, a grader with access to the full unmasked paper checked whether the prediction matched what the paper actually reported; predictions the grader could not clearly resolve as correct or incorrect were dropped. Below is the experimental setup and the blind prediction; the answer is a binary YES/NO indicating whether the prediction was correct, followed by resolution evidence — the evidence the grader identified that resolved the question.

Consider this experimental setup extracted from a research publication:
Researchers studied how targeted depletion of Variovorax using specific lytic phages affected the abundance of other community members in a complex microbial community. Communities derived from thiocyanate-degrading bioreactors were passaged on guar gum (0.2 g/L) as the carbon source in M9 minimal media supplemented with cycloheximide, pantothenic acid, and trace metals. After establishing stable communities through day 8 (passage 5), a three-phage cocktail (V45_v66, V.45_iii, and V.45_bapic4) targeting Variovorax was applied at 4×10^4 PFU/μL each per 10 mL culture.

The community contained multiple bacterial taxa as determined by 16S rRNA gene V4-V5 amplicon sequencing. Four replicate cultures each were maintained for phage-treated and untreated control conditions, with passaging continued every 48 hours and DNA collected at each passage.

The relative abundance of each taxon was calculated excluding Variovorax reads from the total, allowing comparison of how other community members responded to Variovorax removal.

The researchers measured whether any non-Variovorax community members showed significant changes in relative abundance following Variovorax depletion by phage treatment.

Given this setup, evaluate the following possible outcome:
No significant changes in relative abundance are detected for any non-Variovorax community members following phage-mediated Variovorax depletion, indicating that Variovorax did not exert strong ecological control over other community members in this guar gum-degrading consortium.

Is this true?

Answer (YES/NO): NO